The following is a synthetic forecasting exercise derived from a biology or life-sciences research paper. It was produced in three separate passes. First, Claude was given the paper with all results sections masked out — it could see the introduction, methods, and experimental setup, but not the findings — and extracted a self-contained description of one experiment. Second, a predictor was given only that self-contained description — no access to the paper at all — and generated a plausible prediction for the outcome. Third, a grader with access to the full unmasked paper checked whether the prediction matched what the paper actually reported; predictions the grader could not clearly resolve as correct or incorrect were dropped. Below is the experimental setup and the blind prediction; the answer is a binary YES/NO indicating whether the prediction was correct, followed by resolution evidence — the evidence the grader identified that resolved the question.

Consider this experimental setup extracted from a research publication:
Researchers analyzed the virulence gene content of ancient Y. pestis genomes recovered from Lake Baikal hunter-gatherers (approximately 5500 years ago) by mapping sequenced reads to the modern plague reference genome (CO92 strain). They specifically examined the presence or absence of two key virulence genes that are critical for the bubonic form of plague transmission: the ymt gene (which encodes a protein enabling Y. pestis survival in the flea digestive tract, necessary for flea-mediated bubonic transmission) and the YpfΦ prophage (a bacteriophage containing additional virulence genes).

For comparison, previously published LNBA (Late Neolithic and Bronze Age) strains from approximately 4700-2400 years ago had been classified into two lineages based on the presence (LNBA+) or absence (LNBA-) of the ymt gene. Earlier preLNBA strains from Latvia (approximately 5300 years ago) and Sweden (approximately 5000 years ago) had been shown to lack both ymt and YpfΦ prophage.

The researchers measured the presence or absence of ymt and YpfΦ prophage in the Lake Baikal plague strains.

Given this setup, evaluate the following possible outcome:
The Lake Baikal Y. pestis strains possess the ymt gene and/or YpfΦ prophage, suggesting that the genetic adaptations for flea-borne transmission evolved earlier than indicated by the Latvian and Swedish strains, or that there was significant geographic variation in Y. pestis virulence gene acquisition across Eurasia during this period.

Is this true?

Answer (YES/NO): NO